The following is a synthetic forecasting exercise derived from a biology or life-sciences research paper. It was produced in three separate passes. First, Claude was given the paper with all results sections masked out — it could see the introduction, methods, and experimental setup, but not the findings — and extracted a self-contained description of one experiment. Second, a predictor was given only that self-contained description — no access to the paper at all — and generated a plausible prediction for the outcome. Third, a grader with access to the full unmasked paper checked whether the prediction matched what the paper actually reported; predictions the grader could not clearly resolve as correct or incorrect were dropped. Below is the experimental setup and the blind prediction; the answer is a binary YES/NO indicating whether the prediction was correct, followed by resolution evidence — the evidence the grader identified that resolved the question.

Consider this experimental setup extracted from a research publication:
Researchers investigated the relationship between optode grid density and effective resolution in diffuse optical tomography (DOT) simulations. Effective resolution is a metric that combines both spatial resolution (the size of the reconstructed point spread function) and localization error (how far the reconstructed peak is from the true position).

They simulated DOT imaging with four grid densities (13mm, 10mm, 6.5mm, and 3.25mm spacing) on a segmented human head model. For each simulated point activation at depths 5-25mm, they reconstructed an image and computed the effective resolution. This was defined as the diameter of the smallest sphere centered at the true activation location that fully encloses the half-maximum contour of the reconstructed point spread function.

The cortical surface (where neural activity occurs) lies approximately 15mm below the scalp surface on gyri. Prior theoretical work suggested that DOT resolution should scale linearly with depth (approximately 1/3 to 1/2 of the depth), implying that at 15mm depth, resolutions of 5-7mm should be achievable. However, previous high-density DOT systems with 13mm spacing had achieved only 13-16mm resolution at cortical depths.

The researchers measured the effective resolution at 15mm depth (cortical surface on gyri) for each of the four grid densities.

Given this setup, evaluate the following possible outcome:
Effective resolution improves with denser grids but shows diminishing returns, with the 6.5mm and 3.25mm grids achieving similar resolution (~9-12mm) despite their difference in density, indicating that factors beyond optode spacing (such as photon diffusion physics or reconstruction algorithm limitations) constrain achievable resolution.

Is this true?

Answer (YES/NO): NO